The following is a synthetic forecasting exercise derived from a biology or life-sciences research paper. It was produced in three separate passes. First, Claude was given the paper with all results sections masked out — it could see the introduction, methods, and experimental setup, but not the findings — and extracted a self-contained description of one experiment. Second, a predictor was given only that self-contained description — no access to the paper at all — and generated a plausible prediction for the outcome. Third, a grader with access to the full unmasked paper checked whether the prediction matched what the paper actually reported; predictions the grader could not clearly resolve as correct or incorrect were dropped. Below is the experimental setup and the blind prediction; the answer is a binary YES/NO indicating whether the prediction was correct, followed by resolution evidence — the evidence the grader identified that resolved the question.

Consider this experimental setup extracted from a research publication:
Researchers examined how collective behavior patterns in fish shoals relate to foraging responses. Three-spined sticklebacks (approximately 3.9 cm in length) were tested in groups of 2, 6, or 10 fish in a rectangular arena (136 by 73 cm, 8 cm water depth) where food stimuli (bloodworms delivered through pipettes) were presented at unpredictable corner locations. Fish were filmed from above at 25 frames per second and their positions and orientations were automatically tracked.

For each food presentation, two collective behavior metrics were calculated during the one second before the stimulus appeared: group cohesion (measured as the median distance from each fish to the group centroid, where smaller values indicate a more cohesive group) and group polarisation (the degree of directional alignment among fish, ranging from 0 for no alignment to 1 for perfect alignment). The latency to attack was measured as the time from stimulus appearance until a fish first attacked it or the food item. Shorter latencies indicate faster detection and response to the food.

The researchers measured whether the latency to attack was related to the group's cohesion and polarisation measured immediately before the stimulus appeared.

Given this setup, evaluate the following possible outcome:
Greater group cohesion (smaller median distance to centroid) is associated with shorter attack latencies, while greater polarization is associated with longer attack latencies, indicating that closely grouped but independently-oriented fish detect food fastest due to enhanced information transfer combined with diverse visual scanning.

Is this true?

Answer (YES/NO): NO